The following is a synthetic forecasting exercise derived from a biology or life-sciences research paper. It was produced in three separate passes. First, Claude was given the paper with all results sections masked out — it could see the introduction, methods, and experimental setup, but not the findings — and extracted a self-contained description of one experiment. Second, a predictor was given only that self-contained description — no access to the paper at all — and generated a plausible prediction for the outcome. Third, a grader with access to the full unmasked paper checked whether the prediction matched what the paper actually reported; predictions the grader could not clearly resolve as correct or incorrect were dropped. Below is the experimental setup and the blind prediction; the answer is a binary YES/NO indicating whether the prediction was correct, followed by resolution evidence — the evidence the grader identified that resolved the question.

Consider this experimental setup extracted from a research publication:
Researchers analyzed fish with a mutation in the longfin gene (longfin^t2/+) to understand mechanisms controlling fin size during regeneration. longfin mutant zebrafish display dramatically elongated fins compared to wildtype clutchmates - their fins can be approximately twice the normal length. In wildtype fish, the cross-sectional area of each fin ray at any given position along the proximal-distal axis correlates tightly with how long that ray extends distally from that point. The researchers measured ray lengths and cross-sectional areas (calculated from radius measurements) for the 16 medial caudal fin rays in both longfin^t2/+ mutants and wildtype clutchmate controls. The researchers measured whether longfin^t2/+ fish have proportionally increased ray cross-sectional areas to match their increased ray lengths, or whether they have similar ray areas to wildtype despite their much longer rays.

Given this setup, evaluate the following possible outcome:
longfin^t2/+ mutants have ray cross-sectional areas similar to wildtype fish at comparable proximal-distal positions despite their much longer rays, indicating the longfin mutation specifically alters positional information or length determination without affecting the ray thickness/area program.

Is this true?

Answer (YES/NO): YES